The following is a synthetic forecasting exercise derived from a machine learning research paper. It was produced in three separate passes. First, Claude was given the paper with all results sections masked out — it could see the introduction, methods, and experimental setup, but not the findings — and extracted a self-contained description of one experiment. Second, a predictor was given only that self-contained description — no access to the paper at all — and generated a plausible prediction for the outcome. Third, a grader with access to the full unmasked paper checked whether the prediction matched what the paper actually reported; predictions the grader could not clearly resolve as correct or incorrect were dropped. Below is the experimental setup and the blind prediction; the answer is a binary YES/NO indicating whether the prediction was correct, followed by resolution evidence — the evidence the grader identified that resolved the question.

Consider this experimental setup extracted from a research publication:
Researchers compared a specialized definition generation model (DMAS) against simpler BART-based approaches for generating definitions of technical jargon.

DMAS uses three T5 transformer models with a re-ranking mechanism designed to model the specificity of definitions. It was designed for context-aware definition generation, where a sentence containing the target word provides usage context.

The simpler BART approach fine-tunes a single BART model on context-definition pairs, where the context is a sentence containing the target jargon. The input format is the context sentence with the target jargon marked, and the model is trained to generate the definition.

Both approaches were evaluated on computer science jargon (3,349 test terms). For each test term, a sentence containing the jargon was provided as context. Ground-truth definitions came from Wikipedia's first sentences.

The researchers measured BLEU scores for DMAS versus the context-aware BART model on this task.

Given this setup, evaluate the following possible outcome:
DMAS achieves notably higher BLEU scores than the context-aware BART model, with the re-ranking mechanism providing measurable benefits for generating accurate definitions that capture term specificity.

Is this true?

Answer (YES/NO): NO